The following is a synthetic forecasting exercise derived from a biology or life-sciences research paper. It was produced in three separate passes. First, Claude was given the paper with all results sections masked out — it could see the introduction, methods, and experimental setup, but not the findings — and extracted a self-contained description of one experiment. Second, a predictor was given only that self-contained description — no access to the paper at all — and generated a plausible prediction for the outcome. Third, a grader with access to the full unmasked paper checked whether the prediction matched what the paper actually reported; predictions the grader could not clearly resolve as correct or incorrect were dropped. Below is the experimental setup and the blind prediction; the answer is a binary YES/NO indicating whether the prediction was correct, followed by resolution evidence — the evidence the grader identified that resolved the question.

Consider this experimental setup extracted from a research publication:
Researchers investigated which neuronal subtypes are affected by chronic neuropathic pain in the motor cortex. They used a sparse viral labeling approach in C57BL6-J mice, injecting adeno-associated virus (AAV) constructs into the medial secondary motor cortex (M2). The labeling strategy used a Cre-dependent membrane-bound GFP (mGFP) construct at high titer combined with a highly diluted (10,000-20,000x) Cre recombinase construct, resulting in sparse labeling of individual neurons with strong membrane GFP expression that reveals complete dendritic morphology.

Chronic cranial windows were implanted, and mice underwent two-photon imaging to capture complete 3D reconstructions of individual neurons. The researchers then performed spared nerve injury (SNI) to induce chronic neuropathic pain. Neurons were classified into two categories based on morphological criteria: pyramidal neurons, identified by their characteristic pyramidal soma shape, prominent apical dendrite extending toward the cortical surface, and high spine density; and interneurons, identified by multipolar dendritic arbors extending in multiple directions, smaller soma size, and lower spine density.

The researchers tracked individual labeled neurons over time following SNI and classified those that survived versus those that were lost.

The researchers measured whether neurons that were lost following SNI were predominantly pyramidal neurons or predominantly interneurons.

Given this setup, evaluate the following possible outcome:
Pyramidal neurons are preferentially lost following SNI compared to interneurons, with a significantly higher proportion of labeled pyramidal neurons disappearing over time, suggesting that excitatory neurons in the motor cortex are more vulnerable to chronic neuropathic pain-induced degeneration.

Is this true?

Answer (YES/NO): NO